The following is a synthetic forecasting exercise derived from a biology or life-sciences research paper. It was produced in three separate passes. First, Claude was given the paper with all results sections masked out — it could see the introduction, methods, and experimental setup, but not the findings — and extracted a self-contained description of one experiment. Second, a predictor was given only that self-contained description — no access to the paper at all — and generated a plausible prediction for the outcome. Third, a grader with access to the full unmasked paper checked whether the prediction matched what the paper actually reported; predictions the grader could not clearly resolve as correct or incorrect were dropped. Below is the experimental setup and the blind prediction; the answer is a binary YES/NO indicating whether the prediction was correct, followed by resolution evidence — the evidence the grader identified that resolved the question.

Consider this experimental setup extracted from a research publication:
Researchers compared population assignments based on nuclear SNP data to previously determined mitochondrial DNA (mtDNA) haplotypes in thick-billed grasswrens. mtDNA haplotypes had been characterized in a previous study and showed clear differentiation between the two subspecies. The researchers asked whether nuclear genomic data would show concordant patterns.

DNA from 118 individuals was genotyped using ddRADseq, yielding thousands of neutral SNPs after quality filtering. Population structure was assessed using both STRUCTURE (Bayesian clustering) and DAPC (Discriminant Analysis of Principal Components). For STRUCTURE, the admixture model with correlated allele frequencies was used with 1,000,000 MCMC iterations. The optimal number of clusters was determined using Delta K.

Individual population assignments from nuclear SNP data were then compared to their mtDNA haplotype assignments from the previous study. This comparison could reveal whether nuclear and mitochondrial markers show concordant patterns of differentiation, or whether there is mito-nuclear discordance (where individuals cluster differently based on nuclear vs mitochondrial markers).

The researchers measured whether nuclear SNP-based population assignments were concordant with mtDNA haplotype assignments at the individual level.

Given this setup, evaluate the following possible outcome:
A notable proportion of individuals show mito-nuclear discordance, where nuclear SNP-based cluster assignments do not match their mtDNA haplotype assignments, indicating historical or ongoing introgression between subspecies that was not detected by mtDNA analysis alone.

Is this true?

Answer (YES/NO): YES